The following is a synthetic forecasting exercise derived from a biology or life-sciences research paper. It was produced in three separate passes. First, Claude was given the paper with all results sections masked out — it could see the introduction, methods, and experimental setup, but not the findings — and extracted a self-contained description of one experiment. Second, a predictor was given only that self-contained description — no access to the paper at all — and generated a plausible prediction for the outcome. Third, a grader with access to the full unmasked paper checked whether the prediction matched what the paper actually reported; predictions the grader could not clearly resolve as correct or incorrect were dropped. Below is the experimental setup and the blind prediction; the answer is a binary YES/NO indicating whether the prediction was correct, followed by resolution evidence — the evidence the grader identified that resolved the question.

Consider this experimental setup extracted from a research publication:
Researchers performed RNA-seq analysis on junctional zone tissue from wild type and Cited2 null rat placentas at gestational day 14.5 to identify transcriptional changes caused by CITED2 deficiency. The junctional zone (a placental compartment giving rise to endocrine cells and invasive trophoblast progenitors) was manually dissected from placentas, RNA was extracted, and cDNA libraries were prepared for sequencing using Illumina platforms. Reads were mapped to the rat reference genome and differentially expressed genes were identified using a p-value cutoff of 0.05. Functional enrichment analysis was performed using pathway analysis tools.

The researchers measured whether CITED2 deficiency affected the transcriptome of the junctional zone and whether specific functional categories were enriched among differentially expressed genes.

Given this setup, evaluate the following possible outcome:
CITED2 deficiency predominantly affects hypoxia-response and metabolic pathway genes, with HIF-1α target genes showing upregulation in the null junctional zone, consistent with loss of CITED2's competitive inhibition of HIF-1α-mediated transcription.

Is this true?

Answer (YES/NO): NO